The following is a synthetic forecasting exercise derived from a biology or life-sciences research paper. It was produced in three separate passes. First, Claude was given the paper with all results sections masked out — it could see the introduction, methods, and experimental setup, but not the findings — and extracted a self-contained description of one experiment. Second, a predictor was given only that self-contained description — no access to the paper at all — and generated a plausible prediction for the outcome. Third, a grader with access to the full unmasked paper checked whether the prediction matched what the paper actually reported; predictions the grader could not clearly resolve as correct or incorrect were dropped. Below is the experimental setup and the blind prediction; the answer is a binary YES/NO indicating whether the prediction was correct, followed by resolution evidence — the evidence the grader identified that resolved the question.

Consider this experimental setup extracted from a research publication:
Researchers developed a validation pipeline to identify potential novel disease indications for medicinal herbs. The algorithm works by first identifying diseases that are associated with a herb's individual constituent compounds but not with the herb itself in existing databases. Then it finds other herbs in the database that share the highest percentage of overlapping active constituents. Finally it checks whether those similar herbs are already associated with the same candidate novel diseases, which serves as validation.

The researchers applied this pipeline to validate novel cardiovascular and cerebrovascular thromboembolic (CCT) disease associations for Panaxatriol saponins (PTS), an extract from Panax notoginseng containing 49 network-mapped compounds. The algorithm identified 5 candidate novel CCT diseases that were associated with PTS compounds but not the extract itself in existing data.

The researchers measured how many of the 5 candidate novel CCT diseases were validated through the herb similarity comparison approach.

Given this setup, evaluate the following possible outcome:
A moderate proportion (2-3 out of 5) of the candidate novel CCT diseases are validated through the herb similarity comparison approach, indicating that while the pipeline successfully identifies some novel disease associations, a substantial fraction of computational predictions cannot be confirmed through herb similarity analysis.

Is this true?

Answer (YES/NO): NO